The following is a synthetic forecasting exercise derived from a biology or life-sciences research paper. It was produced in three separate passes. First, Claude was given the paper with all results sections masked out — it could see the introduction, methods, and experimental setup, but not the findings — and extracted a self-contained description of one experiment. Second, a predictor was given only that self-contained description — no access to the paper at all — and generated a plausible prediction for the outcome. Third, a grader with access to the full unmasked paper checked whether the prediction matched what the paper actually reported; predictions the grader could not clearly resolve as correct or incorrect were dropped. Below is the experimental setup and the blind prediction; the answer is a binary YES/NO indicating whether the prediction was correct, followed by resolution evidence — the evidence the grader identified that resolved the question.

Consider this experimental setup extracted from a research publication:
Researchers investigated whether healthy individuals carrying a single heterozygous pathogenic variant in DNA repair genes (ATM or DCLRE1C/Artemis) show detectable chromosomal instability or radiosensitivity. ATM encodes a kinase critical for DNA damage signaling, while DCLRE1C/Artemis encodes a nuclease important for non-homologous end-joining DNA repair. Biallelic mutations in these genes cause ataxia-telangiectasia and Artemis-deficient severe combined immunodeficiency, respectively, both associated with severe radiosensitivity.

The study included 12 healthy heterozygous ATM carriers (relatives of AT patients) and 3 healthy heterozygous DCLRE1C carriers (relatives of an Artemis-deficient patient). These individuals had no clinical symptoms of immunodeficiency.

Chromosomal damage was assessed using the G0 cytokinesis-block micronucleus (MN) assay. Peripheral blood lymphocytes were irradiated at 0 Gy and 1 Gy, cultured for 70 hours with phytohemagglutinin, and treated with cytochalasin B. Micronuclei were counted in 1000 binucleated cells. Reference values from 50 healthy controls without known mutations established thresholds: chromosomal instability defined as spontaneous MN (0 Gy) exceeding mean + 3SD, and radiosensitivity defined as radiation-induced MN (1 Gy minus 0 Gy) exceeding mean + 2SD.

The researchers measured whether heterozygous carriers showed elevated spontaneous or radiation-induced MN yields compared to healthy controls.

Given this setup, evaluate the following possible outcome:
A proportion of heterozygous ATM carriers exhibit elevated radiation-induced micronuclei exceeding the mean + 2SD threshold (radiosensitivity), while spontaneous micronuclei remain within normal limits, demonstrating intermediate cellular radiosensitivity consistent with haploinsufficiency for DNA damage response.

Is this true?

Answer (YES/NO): NO